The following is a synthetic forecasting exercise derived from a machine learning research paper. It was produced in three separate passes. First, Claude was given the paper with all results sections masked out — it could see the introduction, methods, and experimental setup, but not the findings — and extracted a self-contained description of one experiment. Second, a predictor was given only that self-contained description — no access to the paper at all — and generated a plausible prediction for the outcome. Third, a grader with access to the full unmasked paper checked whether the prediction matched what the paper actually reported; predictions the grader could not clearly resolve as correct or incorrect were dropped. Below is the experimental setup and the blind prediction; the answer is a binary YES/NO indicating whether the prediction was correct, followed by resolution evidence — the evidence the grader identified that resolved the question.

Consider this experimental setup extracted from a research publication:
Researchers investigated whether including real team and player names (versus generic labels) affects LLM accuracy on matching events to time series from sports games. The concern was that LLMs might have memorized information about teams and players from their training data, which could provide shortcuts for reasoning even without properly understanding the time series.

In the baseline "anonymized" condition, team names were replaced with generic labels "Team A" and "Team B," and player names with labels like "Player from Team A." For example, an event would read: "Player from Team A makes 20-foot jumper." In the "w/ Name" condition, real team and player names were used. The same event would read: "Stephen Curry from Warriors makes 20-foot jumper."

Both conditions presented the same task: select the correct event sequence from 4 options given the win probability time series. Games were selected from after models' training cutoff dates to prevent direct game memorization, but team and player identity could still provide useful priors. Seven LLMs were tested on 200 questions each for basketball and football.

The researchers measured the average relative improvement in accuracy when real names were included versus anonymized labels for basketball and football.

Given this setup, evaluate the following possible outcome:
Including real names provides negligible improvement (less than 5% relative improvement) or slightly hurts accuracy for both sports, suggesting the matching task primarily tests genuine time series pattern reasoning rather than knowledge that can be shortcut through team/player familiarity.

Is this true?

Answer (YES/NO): NO